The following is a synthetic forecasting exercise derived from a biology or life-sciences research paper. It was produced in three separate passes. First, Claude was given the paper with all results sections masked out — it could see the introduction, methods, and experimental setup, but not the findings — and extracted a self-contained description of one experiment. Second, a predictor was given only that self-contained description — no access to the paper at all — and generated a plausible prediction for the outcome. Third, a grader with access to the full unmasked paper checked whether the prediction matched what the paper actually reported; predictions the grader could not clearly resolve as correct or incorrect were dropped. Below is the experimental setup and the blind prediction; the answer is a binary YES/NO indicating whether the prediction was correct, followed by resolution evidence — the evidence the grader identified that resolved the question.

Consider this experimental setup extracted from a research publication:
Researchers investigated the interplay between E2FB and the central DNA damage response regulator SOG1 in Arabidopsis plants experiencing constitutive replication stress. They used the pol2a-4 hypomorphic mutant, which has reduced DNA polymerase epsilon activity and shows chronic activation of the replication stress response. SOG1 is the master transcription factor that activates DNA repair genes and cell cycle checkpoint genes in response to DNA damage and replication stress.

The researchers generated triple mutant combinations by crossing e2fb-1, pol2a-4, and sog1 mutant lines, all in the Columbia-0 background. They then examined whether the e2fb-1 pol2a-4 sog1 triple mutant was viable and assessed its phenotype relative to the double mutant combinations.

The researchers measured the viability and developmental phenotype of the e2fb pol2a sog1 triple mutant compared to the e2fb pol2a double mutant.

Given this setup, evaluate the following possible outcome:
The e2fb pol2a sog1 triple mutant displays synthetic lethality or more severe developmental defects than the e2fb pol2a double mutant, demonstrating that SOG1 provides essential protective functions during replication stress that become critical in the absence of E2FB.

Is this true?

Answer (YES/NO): YES